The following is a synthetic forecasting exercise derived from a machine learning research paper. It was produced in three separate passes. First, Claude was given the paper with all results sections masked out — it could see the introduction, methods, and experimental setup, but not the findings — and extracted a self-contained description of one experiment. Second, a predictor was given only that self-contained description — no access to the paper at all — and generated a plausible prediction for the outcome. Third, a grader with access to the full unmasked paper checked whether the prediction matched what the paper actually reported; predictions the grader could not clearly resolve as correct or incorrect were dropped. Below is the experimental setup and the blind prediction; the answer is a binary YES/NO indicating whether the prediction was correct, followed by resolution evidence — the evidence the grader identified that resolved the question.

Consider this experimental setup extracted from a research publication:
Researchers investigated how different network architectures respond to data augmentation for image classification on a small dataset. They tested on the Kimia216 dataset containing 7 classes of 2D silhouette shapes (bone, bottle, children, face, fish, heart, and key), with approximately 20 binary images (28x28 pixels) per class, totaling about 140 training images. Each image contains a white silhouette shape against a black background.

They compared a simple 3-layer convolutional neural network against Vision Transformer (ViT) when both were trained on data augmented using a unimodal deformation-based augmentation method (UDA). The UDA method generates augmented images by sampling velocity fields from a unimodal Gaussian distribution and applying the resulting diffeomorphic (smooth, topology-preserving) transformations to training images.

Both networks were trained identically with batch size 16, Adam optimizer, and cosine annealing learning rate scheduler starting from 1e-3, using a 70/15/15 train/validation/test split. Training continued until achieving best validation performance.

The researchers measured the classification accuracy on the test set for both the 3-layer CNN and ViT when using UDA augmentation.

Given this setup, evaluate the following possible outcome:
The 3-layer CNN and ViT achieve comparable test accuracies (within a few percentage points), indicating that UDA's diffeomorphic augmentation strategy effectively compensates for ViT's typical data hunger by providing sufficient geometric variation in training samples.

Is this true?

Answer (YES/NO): NO